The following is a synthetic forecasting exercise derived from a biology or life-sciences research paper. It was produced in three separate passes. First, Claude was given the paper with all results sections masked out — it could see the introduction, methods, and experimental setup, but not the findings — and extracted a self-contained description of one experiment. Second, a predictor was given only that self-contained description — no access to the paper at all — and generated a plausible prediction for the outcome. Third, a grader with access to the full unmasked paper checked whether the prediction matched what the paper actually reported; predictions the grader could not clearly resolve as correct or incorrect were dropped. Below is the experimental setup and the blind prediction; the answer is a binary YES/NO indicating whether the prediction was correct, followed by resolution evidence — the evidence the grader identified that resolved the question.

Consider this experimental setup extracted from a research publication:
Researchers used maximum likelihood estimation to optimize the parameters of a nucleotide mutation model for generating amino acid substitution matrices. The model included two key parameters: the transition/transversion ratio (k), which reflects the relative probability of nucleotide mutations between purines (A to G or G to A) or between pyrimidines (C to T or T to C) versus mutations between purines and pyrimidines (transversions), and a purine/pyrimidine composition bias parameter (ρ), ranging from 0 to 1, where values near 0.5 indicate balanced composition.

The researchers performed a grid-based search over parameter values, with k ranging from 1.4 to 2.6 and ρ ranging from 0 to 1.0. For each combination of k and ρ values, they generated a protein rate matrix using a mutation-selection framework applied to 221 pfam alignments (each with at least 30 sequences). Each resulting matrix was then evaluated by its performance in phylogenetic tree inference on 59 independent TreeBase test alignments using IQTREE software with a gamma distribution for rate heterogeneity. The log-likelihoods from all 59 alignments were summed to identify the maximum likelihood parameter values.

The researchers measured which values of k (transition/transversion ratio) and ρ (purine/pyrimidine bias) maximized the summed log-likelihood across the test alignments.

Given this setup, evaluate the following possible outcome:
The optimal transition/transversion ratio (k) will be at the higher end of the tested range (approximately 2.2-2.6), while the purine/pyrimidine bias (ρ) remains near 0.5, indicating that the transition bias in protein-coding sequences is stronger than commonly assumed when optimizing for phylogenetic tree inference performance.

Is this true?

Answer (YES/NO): NO